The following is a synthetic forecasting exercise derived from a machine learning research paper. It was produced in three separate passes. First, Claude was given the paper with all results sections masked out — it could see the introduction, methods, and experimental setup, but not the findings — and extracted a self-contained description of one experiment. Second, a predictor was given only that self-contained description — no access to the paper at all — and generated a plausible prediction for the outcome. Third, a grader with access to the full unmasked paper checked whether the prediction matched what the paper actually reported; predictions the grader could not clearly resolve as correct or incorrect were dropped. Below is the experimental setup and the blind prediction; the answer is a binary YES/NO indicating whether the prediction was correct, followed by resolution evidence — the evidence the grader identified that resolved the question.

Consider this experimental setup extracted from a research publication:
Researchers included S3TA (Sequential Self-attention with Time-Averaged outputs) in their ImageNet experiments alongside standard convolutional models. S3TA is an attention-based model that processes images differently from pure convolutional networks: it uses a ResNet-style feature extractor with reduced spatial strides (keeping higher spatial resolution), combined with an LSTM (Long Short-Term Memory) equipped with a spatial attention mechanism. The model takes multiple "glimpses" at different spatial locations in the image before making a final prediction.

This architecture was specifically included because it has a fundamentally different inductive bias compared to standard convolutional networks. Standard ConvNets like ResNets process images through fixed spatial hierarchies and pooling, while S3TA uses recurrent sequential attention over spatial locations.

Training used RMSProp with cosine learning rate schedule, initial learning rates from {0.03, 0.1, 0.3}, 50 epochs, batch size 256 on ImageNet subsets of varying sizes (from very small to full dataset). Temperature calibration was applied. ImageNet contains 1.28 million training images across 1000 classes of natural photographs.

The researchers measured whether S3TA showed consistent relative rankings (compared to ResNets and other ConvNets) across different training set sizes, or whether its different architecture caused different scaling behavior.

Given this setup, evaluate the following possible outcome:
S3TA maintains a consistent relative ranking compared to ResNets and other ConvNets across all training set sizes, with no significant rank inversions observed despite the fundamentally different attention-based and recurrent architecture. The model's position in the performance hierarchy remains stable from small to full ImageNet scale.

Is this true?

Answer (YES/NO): YES